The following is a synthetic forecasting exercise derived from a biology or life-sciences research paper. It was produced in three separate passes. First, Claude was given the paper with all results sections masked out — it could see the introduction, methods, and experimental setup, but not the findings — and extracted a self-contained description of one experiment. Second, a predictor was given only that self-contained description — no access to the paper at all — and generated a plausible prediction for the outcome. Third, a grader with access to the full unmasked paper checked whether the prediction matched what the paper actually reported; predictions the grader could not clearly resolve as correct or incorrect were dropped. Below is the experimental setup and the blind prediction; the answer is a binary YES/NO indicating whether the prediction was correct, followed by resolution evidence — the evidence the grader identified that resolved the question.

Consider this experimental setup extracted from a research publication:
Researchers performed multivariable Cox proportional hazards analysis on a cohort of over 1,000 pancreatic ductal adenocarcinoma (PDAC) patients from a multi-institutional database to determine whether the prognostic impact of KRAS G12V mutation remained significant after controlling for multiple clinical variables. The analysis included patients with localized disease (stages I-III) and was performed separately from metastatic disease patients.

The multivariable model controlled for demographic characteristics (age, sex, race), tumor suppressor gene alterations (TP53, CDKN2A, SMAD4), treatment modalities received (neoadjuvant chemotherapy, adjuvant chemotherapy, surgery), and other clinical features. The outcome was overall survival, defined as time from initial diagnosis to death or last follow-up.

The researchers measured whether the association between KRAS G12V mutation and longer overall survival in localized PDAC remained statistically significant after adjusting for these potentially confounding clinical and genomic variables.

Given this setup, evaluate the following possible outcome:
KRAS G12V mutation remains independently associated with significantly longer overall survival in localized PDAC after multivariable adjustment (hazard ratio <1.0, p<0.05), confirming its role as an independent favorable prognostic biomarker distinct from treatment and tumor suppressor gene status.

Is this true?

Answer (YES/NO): YES